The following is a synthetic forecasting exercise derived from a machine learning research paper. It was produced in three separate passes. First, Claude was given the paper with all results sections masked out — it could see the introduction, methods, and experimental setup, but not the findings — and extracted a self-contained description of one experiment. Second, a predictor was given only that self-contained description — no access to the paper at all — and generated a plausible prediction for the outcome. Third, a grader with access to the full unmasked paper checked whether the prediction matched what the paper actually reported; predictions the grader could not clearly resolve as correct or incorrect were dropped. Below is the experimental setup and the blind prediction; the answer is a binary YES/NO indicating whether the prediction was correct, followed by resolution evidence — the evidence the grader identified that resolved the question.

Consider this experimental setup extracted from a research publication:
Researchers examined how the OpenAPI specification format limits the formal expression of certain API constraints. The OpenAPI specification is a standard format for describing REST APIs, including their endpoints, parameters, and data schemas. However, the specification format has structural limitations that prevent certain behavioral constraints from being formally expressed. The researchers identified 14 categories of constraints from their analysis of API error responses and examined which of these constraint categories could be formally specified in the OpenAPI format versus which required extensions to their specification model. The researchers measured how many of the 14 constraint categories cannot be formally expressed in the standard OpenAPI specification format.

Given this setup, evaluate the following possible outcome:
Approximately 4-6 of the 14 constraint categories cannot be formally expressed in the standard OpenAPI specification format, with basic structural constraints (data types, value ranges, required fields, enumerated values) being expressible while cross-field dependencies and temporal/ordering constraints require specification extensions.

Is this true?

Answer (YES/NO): YES